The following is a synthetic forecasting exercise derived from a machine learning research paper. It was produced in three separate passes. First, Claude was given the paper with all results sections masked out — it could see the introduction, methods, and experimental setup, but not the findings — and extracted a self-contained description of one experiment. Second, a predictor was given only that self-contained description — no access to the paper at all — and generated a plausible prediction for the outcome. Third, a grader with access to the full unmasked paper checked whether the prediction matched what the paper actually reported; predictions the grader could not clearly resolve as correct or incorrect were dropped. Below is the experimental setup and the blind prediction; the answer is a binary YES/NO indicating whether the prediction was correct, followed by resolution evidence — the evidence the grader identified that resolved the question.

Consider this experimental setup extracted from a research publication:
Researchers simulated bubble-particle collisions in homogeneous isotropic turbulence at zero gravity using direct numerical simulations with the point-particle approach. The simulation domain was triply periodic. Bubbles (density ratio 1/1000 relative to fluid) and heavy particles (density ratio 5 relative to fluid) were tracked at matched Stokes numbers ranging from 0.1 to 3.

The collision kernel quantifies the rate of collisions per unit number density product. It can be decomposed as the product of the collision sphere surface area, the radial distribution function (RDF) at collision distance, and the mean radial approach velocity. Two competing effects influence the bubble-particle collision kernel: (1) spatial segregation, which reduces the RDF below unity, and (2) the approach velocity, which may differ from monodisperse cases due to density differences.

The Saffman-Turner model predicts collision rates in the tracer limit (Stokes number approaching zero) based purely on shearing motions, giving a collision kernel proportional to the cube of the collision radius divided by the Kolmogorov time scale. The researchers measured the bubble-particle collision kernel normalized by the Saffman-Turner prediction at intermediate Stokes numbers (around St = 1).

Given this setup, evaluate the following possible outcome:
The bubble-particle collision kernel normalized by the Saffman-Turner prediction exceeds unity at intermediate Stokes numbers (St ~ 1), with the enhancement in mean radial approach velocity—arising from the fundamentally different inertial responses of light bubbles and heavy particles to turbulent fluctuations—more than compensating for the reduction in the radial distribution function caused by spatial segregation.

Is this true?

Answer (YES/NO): NO